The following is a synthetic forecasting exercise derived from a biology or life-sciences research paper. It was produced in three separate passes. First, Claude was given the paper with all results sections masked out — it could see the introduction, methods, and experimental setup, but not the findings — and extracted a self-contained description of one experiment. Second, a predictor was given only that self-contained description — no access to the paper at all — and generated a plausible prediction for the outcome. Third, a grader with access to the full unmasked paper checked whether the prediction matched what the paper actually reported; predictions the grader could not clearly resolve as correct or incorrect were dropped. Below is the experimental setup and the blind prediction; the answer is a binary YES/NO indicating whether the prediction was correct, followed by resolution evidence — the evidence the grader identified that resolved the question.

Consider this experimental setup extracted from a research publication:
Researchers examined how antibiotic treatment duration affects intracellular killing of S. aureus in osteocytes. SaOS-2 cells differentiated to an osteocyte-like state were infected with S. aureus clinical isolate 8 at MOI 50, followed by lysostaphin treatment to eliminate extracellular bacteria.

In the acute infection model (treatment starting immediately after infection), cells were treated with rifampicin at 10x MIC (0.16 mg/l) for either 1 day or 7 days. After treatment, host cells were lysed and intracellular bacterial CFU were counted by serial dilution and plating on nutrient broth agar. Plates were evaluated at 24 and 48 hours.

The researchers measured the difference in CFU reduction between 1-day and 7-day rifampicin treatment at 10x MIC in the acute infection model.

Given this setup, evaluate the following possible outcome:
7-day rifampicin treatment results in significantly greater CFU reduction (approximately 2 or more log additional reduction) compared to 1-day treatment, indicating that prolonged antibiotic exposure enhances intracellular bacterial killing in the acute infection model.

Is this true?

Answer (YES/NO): NO